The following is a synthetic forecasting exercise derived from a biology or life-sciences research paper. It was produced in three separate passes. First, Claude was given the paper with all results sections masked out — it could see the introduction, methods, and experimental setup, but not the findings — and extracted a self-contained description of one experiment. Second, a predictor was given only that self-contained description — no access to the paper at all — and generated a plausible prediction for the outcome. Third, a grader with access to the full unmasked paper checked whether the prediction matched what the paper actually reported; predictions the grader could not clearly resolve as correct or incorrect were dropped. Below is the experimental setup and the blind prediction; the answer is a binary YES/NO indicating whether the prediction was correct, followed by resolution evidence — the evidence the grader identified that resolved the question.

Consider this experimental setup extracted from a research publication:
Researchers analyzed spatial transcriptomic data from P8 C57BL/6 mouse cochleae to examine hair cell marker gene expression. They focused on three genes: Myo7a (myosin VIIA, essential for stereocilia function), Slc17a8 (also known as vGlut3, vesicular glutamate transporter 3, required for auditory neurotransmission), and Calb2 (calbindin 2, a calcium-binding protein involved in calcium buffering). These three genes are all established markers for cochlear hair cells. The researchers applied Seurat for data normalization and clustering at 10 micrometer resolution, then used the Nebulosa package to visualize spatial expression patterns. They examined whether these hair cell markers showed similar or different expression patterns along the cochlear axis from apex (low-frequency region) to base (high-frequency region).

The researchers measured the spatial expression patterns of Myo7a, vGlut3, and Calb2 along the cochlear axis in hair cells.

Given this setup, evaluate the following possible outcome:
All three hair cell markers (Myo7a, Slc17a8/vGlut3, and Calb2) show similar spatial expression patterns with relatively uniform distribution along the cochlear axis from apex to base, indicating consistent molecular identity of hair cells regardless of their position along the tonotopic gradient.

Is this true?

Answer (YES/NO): NO